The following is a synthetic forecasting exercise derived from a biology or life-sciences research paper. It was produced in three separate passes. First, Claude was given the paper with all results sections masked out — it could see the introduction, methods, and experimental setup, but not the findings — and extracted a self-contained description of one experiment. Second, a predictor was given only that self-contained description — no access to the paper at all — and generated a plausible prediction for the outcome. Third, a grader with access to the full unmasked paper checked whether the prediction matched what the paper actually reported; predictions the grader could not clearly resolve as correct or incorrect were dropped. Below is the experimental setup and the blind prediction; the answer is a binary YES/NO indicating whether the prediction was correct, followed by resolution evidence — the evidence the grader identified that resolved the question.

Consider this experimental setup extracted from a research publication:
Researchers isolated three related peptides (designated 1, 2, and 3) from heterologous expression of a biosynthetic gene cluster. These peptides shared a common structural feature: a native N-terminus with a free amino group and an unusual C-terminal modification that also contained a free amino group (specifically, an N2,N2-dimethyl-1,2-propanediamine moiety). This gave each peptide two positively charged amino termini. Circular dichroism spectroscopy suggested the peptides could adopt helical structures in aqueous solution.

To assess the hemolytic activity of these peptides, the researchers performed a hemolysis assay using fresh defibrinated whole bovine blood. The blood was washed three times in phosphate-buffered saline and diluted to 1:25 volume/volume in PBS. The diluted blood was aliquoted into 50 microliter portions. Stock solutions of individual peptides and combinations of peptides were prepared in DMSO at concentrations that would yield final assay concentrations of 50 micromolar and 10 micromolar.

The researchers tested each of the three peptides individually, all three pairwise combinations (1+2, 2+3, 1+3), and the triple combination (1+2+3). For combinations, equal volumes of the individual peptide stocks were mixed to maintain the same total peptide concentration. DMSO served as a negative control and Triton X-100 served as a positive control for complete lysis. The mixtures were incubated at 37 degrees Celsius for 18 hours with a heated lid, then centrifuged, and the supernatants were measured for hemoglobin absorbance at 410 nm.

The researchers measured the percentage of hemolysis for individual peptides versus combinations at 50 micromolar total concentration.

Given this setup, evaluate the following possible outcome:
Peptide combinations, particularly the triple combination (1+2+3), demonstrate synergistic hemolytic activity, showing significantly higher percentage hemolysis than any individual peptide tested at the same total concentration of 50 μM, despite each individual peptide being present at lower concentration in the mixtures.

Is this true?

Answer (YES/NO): YES